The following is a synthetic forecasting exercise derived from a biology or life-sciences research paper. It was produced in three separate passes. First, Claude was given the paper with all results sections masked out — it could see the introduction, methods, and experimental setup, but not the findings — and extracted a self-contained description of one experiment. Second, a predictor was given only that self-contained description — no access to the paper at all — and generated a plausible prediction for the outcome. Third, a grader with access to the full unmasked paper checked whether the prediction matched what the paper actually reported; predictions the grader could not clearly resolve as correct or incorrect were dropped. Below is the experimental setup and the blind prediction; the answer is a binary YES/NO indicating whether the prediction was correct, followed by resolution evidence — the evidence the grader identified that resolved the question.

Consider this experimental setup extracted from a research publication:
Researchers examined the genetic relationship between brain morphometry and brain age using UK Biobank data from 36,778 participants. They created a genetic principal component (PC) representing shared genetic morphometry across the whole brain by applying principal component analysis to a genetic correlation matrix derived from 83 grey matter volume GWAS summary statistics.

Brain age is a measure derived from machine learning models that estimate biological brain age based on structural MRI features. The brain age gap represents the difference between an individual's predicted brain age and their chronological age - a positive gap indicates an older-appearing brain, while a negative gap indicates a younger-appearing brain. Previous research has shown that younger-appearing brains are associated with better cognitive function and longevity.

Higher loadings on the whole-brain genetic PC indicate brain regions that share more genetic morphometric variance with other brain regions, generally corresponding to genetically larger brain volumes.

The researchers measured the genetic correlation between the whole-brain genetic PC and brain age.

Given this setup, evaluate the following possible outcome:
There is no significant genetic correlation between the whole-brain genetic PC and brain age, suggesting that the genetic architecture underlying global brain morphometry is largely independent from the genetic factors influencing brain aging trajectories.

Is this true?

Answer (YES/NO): NO